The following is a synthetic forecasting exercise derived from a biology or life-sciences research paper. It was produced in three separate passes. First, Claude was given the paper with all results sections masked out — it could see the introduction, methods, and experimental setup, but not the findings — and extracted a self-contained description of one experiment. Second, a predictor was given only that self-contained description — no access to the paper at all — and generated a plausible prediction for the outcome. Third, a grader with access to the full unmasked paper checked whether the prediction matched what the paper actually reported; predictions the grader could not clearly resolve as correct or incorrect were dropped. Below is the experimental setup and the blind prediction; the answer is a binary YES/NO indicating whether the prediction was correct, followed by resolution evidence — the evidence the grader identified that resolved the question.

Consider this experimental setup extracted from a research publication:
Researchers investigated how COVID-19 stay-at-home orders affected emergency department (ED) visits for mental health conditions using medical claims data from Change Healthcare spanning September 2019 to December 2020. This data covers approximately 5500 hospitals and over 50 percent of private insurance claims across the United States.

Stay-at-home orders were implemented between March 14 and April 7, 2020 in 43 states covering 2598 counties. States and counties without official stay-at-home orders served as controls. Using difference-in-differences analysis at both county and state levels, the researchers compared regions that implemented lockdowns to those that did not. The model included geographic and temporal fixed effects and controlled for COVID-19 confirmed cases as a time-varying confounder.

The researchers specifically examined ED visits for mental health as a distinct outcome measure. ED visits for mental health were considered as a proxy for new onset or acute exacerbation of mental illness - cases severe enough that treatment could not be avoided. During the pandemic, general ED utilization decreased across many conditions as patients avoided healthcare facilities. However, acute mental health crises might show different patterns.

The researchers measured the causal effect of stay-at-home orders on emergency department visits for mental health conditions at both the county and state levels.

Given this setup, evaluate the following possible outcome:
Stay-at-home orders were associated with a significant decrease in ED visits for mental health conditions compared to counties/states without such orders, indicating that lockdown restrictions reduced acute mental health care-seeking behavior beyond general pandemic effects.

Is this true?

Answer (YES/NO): NO